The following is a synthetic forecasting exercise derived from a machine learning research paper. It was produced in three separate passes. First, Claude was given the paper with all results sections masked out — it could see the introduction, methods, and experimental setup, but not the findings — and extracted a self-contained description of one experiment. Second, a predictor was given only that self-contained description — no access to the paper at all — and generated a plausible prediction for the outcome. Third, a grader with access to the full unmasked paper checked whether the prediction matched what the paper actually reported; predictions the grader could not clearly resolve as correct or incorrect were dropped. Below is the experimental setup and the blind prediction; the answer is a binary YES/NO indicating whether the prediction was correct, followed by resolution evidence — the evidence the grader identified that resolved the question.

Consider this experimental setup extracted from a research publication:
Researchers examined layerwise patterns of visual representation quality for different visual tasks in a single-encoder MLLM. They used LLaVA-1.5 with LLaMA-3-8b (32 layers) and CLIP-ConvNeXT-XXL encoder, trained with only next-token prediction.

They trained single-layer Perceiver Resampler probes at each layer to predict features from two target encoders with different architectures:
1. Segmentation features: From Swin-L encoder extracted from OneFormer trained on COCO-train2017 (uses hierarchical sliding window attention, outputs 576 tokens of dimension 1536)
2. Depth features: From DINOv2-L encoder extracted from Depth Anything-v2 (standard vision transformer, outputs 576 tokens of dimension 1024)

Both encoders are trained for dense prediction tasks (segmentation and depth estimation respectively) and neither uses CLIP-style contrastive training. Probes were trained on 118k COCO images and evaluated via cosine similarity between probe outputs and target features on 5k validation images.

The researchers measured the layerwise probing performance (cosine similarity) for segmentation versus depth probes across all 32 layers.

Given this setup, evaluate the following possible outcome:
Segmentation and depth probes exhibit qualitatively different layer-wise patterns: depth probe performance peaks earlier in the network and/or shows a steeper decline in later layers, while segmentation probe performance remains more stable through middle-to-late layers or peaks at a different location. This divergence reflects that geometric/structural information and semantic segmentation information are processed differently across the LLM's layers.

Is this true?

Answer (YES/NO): NO